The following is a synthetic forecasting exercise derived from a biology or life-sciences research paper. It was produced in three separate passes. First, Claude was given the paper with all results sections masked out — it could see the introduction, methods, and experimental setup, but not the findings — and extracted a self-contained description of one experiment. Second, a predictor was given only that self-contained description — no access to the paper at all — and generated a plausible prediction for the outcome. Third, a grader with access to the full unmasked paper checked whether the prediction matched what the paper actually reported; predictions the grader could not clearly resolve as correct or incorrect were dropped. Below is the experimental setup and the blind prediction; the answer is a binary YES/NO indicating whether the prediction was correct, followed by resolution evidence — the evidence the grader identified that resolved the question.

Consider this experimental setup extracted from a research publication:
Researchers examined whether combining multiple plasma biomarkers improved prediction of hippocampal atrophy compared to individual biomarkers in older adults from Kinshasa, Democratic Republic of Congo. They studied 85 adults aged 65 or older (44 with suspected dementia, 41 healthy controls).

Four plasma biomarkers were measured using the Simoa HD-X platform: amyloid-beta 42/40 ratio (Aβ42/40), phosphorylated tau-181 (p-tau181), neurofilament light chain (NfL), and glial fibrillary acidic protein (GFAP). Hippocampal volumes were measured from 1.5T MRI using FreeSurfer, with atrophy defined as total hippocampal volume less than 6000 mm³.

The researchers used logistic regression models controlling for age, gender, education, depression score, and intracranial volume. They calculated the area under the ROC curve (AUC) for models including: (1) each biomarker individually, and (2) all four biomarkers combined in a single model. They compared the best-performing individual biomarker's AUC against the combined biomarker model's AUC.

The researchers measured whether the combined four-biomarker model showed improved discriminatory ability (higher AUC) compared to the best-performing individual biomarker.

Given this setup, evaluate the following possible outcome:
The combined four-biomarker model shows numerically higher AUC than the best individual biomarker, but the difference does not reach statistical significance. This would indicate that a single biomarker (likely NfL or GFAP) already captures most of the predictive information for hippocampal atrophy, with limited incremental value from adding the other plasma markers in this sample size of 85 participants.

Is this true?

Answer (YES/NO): NO